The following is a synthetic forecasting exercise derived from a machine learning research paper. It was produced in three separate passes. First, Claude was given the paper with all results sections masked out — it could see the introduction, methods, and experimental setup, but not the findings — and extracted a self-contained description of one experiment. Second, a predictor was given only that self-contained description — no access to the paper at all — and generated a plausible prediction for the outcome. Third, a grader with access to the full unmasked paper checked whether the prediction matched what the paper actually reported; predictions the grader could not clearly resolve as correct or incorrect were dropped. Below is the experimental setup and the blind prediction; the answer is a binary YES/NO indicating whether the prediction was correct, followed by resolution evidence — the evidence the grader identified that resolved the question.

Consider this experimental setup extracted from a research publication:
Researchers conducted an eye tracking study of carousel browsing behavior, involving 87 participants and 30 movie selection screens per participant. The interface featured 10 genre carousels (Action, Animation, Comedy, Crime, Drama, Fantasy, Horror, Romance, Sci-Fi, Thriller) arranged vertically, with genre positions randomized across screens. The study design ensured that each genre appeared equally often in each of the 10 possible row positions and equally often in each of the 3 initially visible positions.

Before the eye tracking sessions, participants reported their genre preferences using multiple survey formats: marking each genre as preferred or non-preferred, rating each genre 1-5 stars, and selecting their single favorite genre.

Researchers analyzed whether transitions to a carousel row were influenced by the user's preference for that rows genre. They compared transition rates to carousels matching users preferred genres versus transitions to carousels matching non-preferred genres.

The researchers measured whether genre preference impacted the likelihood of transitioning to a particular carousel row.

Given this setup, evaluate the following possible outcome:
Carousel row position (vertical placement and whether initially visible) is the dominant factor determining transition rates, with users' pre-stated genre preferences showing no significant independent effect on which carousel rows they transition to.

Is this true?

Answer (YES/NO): NO